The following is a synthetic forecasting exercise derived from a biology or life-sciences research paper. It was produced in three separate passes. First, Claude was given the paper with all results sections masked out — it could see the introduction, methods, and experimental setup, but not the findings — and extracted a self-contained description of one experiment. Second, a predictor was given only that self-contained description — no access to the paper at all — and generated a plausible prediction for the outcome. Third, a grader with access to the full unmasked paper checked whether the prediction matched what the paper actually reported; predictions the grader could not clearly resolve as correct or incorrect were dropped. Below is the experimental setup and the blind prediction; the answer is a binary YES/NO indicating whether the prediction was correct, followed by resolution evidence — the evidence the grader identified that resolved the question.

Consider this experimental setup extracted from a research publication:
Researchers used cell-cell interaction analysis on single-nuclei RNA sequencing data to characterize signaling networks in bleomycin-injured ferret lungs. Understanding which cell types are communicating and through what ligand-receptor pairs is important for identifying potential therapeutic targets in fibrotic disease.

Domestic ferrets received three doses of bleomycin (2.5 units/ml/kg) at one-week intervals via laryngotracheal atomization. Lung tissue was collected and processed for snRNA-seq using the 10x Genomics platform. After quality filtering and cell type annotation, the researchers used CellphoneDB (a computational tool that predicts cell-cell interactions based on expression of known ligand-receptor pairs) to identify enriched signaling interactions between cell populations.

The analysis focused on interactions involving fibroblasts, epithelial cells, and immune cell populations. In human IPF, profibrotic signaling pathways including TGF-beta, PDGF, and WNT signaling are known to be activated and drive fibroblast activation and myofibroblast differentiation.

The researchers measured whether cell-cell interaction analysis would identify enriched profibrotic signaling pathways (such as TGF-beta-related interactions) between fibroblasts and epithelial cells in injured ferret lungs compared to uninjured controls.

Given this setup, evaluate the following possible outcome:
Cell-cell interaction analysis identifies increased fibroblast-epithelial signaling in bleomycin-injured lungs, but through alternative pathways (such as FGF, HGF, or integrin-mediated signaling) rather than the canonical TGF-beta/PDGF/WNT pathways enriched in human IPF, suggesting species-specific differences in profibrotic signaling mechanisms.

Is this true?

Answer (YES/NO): NO